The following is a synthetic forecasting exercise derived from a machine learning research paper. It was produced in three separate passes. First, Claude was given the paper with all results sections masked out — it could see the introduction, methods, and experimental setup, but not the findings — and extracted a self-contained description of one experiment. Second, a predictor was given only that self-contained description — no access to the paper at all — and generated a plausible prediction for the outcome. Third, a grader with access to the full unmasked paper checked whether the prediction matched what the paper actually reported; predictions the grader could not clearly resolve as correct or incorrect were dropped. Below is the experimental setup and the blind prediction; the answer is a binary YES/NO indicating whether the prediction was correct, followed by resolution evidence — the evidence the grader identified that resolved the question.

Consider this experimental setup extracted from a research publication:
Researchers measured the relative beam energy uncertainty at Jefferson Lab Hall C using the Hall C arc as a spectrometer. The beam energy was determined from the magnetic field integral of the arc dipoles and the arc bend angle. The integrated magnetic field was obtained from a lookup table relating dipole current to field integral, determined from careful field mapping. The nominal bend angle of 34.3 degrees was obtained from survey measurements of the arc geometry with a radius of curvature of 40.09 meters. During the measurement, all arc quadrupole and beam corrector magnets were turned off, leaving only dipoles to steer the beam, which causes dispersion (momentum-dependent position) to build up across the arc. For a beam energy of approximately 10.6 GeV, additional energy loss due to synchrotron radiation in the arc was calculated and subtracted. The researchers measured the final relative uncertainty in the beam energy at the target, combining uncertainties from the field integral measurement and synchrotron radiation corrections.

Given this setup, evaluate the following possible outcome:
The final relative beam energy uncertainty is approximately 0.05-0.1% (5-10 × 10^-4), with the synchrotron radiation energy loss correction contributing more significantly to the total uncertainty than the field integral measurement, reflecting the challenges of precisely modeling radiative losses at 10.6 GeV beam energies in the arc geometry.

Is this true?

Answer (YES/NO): NO